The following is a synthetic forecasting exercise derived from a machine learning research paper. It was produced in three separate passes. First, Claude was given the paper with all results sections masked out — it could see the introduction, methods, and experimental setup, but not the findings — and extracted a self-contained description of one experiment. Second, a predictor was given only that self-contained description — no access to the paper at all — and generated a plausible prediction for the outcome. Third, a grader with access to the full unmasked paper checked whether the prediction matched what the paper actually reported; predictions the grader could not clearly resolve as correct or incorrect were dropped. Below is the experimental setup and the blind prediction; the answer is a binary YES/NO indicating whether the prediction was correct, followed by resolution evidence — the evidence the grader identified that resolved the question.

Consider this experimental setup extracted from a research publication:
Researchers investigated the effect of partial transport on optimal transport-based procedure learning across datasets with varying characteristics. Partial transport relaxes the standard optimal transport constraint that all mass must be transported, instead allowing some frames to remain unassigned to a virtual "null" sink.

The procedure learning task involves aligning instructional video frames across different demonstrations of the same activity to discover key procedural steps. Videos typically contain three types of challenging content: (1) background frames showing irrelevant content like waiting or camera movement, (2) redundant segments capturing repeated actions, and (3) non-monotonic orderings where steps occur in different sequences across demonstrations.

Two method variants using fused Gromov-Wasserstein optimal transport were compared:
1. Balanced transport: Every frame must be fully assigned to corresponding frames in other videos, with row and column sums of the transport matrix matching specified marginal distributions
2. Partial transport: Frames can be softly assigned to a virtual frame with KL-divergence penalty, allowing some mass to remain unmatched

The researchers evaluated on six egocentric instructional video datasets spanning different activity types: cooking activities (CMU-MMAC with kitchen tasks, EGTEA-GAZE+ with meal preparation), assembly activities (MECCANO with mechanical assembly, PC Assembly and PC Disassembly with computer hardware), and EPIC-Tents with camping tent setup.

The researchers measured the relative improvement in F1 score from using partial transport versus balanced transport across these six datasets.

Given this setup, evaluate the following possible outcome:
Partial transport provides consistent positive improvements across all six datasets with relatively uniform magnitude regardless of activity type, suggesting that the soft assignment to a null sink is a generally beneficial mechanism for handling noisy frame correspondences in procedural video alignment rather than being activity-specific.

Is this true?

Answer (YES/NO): NO